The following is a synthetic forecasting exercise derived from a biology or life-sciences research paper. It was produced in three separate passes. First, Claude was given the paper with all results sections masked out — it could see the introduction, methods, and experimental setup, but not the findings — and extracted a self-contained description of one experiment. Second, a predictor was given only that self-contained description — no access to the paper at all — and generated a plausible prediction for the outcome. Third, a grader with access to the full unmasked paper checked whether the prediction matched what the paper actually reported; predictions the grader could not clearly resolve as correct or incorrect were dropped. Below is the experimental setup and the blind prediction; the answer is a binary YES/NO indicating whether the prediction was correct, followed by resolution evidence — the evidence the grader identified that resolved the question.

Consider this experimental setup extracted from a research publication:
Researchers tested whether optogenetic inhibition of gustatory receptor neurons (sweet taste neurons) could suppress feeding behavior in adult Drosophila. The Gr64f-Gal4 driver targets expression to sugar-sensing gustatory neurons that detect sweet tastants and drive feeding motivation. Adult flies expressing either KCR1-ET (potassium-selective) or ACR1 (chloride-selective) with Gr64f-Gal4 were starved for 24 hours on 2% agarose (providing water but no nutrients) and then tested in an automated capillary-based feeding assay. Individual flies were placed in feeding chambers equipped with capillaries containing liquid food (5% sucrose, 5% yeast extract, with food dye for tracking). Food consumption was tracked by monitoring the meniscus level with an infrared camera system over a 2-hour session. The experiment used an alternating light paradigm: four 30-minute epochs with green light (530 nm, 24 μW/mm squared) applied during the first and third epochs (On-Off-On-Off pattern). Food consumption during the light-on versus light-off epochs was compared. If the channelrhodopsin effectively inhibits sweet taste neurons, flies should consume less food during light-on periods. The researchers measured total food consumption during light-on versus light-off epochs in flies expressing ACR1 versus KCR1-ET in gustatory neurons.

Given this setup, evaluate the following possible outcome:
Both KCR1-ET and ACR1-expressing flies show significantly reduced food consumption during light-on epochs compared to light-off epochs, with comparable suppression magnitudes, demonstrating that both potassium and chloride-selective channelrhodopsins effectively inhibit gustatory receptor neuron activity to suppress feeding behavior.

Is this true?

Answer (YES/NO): YES